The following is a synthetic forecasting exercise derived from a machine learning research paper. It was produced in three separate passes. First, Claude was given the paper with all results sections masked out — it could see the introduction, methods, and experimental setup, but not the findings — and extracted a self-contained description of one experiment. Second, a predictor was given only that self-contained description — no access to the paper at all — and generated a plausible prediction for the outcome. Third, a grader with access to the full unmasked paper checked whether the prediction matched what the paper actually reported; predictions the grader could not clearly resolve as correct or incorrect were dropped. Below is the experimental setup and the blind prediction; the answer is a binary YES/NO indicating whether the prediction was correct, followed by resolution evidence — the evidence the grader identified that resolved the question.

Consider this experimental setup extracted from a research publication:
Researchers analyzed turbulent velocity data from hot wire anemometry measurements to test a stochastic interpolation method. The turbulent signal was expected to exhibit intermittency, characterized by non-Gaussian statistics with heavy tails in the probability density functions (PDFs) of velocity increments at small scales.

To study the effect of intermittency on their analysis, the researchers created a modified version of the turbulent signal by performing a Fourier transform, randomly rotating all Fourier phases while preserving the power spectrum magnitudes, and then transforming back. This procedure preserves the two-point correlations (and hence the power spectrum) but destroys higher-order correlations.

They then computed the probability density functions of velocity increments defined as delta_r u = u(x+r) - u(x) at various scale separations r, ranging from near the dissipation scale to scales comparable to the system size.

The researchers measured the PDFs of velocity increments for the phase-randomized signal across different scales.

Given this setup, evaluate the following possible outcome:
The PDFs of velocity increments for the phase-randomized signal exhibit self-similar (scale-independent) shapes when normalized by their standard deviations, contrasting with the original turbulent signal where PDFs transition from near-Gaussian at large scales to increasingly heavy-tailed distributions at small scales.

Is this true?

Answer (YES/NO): YES